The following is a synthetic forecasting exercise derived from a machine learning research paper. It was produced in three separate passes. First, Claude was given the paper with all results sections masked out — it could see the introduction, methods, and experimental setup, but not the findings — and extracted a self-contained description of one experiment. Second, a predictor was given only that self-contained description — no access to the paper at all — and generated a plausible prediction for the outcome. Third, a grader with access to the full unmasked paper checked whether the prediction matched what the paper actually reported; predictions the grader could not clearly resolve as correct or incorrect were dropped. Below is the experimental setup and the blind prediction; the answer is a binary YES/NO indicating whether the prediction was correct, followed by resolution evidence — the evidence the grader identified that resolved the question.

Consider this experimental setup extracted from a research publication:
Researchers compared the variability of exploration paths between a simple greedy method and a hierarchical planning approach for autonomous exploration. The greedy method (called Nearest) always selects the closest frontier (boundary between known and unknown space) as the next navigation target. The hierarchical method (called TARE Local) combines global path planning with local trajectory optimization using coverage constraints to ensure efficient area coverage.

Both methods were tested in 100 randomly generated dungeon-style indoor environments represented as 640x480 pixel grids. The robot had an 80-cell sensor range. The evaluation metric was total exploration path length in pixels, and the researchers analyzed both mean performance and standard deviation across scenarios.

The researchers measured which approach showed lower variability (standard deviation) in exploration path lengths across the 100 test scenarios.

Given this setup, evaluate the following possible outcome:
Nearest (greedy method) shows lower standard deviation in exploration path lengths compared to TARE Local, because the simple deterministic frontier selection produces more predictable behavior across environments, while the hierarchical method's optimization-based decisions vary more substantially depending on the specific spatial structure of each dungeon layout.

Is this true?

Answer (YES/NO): NO